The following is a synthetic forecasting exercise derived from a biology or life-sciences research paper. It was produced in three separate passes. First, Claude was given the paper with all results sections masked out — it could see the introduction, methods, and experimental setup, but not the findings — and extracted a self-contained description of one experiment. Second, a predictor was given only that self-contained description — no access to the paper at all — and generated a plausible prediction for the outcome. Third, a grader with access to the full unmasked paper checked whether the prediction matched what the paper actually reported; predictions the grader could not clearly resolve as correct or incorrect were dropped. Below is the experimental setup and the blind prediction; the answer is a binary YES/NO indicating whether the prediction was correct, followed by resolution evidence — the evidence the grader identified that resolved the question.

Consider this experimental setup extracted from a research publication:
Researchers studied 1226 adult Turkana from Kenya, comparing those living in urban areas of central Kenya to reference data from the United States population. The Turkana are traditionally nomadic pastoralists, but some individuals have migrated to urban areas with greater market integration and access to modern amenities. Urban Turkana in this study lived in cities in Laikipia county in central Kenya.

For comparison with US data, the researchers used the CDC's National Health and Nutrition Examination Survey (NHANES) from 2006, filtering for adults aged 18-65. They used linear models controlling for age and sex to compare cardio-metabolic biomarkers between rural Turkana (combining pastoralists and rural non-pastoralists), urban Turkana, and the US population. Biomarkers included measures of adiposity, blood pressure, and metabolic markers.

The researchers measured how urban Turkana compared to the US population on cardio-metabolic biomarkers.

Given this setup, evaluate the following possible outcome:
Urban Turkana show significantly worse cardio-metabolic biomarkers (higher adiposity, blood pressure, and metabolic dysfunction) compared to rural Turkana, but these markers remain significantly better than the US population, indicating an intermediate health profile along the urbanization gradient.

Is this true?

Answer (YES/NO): NO